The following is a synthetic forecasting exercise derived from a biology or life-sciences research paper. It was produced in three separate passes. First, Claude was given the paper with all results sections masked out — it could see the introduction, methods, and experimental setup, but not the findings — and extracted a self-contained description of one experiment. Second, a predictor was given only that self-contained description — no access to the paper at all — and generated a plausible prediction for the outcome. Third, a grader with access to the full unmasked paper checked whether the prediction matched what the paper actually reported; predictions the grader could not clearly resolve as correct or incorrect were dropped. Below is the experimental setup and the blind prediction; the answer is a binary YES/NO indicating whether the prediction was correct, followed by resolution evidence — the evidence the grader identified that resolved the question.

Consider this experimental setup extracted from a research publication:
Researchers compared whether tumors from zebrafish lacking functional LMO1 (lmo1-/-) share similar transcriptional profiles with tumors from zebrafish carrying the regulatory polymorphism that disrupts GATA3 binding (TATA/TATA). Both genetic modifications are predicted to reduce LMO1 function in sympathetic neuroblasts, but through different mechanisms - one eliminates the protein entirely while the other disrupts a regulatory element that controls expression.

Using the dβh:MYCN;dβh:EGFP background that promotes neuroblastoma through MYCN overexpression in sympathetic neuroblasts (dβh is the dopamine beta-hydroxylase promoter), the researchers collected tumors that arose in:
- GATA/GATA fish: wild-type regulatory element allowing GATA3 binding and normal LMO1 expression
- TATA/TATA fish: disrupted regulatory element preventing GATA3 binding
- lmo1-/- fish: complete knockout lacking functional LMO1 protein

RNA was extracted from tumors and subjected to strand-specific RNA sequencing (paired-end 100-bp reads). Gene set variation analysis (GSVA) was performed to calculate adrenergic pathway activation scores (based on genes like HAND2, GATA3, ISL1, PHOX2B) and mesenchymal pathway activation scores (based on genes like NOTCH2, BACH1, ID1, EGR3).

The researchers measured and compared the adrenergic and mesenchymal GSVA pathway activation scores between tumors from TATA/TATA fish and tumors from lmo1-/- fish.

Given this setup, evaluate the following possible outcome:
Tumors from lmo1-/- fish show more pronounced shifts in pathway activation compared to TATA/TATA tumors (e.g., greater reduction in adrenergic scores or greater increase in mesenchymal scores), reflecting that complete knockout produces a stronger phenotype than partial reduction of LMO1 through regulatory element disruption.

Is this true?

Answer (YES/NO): NO